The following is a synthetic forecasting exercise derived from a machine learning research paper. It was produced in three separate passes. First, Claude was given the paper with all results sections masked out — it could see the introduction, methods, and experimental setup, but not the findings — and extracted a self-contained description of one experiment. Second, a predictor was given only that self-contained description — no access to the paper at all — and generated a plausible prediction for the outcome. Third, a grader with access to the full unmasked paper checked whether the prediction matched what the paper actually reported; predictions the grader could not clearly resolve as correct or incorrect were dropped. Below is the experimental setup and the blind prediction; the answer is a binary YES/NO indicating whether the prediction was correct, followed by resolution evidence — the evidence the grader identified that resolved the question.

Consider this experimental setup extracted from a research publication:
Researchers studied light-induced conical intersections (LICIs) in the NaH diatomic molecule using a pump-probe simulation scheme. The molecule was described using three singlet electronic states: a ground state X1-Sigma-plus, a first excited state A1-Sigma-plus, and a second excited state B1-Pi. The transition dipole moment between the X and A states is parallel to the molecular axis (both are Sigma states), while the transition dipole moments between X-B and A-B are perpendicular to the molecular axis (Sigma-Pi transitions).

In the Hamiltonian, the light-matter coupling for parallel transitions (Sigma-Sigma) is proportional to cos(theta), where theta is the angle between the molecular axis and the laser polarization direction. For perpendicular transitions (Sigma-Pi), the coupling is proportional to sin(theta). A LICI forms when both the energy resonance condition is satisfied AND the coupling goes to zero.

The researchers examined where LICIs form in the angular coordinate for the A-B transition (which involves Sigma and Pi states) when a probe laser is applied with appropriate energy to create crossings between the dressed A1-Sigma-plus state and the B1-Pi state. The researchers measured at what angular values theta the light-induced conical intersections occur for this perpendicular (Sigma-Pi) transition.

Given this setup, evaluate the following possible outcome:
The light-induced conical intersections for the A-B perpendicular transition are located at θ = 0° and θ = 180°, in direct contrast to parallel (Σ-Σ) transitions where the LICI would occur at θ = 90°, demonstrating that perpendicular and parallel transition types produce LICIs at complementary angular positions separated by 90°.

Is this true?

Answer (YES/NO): YES